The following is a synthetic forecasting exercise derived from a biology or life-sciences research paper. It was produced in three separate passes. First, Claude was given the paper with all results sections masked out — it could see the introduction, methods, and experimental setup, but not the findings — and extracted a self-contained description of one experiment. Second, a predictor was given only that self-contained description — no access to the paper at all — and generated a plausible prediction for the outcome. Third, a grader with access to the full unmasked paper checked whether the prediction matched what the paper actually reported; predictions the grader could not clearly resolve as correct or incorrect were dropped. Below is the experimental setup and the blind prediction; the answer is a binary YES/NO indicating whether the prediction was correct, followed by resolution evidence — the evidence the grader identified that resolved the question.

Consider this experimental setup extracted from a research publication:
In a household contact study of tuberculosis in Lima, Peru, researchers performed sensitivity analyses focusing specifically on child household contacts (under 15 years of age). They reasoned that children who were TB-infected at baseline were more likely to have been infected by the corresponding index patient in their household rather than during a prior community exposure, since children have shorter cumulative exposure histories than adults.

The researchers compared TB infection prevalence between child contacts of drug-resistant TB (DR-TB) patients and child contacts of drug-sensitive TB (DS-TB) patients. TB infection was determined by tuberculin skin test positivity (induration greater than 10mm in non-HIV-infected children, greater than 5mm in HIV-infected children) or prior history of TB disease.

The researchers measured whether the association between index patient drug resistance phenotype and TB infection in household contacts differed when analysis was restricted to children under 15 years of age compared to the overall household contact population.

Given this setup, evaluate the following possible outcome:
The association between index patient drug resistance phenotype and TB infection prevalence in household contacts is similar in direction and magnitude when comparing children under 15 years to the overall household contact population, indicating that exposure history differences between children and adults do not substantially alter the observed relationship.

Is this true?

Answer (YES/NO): YES